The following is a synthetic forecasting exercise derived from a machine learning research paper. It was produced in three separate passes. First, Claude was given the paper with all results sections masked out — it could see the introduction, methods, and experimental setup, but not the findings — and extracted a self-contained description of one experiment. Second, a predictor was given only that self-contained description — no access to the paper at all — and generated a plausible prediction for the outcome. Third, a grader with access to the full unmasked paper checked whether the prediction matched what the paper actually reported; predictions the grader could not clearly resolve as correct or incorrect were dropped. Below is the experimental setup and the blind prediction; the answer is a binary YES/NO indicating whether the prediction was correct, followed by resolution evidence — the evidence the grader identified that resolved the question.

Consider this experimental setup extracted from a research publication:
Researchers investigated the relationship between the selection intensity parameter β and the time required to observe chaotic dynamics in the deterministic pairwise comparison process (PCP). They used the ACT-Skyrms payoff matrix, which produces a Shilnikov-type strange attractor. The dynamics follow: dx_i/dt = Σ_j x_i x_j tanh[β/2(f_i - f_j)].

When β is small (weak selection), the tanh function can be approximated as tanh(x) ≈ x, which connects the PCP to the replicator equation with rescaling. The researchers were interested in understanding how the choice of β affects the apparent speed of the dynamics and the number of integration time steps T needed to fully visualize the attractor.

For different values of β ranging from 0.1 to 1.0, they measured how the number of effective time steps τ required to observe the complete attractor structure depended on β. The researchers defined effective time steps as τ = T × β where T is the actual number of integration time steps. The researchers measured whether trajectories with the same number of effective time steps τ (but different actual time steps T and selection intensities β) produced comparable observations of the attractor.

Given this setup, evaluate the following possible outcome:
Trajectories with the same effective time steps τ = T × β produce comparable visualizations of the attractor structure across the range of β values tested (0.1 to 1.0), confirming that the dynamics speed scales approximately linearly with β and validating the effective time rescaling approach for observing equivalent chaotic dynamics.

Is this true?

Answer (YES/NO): YES